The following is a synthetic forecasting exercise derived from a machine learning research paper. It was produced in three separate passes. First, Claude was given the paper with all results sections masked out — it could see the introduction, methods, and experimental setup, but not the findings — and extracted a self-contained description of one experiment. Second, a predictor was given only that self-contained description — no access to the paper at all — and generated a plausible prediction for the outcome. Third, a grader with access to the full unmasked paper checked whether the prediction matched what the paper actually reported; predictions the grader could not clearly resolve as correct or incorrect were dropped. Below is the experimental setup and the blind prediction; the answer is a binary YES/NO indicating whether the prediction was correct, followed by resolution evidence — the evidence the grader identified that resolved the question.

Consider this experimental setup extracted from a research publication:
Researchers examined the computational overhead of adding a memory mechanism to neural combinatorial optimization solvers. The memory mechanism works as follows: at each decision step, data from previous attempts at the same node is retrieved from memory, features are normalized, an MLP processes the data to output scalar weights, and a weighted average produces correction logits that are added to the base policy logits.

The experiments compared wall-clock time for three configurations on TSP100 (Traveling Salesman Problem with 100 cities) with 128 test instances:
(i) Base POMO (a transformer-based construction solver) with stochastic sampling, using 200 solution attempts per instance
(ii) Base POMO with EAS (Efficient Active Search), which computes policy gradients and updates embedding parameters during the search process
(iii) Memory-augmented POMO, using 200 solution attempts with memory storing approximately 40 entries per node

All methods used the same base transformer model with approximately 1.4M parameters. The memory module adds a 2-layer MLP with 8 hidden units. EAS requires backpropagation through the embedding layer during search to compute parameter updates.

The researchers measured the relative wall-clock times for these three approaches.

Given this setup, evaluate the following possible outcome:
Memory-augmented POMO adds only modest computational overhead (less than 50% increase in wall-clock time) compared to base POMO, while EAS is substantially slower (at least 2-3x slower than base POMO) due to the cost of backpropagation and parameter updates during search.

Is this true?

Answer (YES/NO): NO